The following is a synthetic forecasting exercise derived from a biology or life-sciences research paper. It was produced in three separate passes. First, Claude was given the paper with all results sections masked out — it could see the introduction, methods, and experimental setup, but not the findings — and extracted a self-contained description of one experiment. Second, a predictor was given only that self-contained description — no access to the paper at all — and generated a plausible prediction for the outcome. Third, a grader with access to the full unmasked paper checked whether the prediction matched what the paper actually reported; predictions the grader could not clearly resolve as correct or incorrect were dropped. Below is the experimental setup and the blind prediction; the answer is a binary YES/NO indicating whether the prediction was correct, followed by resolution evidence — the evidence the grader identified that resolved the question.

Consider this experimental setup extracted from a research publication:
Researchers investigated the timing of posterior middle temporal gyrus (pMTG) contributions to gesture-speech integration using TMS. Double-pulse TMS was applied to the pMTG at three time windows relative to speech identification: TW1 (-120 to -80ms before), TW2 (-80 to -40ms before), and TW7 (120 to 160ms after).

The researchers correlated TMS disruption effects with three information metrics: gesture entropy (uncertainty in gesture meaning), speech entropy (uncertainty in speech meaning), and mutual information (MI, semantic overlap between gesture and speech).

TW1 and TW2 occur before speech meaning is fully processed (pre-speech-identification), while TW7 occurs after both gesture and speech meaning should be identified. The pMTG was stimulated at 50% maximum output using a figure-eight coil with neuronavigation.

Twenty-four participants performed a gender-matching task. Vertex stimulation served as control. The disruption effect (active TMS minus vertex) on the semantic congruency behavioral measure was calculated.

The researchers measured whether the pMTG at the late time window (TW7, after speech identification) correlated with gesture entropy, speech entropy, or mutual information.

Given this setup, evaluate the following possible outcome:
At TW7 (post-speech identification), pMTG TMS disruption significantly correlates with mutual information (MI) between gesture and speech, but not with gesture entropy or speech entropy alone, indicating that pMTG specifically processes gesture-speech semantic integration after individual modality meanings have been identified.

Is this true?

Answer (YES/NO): NO